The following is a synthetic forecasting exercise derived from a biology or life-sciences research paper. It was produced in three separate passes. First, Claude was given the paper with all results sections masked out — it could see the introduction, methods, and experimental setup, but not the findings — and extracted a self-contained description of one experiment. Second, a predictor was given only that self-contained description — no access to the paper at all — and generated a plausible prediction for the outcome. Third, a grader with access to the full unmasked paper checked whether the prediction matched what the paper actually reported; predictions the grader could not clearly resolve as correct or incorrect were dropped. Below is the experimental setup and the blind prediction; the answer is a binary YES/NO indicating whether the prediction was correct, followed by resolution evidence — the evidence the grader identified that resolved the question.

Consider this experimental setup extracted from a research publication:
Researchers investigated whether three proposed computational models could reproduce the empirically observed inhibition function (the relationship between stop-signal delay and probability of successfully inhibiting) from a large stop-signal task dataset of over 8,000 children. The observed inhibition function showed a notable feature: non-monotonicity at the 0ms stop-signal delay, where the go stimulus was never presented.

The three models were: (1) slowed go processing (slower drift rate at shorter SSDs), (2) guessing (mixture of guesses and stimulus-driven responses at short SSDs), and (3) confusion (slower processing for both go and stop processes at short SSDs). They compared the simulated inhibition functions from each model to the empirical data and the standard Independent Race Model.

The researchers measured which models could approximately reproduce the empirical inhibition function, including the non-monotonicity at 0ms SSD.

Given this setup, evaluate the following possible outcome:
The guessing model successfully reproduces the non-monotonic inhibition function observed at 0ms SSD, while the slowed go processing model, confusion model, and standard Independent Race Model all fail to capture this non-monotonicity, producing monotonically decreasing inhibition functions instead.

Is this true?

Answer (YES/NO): NO